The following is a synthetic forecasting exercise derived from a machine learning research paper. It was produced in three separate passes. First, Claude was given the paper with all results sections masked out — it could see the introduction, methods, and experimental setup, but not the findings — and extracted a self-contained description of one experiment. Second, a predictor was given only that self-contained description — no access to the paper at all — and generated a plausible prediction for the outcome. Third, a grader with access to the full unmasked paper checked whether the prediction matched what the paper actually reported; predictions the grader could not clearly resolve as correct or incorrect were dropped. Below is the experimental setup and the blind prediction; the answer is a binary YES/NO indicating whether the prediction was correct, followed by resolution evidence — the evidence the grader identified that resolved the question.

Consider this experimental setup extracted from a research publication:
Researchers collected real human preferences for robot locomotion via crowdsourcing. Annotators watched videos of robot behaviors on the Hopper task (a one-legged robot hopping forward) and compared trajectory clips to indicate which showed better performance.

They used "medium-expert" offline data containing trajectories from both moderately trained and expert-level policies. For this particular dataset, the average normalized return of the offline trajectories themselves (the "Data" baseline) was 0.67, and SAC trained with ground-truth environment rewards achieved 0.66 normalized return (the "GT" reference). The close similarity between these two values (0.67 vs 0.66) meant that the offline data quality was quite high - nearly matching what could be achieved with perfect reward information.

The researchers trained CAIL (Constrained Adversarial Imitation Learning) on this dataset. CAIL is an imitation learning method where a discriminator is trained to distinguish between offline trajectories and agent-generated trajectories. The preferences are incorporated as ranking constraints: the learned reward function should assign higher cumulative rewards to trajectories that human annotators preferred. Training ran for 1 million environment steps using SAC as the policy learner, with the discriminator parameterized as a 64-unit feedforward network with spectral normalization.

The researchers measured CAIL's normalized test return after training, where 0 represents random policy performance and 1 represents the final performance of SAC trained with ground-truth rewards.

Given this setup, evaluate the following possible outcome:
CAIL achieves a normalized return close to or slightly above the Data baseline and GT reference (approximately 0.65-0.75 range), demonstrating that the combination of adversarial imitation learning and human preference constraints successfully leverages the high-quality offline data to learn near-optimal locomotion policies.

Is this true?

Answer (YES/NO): NO